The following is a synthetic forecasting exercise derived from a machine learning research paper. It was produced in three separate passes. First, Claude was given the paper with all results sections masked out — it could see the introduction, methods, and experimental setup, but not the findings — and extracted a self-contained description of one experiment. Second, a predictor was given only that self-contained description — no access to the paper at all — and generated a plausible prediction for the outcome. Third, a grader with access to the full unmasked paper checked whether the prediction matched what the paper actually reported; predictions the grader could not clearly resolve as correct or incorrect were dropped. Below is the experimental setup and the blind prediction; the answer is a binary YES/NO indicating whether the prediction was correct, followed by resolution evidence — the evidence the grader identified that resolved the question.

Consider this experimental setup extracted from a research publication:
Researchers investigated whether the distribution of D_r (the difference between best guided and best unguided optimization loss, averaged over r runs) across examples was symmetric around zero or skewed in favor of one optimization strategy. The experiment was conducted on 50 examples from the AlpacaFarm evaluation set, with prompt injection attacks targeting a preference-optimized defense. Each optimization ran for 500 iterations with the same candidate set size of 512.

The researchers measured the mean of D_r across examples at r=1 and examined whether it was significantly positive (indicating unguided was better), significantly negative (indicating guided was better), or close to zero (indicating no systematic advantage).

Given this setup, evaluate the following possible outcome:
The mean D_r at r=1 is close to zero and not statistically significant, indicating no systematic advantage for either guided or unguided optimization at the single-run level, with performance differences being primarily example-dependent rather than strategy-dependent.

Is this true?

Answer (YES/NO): YES